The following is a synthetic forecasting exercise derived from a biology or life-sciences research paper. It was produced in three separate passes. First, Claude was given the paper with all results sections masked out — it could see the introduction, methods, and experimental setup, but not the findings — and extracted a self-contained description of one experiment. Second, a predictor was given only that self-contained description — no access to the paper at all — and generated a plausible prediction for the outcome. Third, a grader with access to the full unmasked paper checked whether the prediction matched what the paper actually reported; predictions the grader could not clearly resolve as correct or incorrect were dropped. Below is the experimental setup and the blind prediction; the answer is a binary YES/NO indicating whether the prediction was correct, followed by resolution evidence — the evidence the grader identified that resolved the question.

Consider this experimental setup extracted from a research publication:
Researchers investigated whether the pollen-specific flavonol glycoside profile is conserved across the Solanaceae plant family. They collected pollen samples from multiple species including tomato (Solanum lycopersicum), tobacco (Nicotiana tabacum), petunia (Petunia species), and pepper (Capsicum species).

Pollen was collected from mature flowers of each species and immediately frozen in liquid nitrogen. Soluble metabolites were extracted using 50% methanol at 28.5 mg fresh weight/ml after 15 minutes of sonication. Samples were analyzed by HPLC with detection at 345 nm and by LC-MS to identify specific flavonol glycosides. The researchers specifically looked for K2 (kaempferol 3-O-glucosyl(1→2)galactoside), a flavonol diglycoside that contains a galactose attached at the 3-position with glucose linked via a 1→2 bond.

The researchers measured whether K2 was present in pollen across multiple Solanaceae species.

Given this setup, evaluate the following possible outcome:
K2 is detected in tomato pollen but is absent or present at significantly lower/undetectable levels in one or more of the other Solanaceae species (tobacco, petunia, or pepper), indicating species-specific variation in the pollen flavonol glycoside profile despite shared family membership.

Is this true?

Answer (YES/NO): NO